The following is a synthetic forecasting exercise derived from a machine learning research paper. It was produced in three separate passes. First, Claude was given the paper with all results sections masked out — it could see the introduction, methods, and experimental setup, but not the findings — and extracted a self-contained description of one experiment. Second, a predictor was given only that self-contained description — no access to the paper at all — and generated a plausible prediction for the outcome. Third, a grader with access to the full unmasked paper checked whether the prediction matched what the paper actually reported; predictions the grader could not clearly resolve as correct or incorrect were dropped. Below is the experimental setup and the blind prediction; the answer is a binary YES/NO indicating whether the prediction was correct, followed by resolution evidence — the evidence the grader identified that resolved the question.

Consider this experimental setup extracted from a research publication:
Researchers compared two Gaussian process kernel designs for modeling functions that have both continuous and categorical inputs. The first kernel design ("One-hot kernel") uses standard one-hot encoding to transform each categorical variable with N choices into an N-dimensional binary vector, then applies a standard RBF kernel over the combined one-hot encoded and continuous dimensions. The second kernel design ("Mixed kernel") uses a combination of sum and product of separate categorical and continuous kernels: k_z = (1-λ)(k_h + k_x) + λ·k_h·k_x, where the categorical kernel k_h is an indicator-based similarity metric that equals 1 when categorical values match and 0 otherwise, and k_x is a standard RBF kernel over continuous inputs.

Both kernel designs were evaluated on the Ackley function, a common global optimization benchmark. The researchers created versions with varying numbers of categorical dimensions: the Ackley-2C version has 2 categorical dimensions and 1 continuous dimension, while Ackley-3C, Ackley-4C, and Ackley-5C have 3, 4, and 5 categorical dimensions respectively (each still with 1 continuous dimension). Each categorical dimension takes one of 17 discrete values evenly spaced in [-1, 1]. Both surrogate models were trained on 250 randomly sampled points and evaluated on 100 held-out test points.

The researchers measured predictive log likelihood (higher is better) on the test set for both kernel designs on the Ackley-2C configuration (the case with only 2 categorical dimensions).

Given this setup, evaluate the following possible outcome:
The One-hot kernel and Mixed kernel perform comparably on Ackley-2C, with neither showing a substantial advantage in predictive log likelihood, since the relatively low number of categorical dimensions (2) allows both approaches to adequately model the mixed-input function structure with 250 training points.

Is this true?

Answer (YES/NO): NO